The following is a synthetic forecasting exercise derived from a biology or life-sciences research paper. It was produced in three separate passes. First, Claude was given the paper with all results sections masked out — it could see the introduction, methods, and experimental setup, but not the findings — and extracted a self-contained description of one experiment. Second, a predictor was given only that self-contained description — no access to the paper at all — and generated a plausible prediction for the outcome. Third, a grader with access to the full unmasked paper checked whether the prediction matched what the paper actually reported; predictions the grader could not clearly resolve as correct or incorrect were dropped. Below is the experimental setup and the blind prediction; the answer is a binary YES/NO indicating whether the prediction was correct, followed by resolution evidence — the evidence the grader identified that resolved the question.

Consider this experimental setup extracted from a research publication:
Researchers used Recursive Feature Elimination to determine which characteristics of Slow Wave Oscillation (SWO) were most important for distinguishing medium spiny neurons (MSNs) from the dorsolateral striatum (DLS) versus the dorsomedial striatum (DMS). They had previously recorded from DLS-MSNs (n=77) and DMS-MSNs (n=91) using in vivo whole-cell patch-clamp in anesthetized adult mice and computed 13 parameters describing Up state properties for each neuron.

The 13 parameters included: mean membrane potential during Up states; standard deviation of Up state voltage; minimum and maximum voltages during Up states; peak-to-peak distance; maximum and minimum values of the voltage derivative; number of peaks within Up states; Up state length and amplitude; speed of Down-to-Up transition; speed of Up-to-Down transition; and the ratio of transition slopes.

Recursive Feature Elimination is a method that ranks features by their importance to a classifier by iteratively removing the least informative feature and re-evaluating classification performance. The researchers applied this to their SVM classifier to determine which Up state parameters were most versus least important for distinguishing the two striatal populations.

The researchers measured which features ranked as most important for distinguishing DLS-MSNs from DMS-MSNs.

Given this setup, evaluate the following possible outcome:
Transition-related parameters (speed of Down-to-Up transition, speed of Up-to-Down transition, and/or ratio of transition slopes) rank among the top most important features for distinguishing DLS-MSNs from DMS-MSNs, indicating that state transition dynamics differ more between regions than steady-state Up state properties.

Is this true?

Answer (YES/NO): NO